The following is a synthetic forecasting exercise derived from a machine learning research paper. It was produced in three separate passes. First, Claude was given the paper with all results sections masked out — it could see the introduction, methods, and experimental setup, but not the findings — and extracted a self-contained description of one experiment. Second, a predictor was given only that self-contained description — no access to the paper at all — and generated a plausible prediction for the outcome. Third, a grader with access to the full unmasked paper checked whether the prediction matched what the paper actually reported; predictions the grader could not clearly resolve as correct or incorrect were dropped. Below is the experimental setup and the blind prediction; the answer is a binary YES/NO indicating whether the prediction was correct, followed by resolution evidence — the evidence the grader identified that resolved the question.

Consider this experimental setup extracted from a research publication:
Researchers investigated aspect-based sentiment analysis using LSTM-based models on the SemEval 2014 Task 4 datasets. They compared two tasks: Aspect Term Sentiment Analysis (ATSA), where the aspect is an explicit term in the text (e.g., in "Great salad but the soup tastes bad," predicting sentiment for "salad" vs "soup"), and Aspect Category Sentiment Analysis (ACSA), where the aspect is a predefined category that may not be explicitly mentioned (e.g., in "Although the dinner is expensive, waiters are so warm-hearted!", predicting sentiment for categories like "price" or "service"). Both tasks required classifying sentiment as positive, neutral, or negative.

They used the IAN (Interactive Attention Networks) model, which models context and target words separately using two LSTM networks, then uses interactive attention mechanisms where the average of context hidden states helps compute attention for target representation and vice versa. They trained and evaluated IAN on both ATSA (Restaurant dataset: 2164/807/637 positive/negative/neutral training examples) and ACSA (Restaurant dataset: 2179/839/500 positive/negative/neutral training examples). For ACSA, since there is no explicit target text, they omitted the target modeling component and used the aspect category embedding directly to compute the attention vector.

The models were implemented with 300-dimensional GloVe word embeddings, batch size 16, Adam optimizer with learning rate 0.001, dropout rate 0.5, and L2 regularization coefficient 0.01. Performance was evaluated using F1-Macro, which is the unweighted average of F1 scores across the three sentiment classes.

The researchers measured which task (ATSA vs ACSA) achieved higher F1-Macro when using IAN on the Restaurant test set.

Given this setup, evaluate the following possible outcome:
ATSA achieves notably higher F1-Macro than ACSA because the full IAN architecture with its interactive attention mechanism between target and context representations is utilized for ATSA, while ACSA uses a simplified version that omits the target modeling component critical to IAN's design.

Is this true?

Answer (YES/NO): NO